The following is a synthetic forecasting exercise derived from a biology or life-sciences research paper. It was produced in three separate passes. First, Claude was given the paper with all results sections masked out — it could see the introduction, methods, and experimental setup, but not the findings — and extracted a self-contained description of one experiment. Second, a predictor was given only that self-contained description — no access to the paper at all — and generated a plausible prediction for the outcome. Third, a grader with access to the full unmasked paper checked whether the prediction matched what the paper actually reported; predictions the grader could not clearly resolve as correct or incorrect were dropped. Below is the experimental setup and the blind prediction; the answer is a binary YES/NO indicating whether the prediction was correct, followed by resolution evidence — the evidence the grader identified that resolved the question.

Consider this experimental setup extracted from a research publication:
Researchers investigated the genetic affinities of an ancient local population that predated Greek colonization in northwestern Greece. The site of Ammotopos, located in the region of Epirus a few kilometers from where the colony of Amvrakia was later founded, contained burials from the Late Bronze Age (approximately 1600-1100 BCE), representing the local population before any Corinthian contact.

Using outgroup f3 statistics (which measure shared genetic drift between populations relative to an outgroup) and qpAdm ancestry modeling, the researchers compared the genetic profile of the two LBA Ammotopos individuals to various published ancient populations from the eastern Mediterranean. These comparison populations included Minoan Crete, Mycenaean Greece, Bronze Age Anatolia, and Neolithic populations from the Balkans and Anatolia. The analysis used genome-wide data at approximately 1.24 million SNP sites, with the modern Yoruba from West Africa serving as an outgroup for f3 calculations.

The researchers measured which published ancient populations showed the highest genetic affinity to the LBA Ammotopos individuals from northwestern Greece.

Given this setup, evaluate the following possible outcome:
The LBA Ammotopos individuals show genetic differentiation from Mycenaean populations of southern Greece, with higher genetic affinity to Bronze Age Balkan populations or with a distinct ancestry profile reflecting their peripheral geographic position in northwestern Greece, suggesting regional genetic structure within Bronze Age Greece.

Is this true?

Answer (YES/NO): NO